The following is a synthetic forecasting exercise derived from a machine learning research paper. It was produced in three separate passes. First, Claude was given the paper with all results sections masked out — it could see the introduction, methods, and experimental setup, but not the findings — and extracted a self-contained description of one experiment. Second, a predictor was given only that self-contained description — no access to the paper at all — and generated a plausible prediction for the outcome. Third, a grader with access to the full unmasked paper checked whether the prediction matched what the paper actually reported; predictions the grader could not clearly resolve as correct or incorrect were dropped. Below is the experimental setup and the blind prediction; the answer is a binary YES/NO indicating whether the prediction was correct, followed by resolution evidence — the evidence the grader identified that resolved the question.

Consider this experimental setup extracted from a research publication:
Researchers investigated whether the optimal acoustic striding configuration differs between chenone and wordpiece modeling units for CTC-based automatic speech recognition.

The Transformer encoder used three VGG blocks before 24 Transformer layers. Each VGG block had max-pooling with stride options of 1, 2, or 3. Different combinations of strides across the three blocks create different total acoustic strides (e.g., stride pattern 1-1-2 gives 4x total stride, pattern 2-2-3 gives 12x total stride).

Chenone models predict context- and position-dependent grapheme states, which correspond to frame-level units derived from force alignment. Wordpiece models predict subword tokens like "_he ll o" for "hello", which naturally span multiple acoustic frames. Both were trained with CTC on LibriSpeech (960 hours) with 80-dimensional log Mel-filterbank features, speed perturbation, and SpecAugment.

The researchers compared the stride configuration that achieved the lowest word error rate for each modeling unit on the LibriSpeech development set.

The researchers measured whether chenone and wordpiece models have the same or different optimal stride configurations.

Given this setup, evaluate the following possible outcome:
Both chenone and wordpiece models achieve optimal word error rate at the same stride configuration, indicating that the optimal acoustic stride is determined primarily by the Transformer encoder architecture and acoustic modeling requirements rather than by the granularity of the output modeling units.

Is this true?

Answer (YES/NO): YES